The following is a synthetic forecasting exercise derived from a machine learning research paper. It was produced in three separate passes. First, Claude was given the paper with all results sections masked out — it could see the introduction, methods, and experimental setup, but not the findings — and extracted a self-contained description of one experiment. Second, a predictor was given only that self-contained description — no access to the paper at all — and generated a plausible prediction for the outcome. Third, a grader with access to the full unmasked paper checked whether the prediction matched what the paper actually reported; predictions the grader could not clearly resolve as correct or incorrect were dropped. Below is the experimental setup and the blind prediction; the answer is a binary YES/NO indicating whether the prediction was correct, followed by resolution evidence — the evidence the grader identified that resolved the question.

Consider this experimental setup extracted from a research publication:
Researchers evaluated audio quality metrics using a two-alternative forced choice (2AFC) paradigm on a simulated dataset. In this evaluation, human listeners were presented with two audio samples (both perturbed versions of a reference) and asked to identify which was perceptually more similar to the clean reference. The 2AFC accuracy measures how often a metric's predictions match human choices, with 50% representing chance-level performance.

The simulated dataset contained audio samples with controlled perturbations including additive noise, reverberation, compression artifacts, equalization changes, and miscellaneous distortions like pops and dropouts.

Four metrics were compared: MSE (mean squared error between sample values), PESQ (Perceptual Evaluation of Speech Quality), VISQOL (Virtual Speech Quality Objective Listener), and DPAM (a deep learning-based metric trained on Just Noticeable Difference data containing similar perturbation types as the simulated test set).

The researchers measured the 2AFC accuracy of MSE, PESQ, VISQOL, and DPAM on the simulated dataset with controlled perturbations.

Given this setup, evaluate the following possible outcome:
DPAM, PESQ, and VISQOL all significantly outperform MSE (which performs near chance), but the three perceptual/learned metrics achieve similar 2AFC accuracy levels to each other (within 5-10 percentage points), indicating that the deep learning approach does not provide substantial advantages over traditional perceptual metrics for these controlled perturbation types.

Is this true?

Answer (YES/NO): NO